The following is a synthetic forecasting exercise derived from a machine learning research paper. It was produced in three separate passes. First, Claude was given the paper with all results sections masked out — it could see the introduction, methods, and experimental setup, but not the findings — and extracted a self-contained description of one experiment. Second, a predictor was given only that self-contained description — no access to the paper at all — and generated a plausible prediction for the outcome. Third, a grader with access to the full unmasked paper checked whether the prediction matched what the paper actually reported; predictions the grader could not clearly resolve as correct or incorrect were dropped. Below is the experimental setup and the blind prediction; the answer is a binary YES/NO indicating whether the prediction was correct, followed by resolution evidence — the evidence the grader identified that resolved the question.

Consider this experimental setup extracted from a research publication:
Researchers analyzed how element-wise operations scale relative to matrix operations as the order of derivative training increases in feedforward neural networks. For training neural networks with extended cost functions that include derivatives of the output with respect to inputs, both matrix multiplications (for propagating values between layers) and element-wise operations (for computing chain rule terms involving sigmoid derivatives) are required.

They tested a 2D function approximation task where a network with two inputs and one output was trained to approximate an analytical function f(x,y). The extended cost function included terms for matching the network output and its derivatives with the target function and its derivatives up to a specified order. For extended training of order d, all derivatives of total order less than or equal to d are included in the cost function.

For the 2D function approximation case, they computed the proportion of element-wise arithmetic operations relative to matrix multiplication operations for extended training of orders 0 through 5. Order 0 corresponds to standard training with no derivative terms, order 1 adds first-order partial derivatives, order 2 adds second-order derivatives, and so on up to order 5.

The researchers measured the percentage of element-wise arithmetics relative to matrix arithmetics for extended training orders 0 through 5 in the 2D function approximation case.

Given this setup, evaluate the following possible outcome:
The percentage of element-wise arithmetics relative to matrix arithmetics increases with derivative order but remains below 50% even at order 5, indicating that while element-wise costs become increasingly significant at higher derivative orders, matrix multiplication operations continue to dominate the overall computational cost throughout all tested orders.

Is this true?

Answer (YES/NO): YES